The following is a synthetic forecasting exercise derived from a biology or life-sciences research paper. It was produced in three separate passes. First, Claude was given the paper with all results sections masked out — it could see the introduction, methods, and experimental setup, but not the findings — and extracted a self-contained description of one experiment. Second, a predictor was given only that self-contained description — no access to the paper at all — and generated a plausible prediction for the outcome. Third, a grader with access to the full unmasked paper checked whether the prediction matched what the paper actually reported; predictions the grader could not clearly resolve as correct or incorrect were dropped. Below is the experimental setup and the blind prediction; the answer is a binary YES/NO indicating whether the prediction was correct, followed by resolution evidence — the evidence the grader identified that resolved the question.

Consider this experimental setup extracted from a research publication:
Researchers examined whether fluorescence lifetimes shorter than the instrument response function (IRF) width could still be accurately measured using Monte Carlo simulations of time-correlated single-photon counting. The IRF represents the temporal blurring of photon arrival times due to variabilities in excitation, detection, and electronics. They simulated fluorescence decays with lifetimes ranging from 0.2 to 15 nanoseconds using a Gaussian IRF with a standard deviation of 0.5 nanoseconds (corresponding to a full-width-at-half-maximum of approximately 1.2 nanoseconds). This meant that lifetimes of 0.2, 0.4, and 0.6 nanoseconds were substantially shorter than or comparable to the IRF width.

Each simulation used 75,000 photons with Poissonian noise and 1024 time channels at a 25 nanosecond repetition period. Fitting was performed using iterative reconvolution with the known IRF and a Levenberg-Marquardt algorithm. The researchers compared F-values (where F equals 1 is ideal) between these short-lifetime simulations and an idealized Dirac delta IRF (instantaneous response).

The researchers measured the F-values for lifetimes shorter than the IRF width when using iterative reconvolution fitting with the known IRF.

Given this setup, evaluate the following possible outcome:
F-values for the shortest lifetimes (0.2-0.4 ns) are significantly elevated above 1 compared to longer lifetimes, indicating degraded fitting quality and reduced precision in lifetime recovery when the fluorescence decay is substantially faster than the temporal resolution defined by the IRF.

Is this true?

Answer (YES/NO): YES